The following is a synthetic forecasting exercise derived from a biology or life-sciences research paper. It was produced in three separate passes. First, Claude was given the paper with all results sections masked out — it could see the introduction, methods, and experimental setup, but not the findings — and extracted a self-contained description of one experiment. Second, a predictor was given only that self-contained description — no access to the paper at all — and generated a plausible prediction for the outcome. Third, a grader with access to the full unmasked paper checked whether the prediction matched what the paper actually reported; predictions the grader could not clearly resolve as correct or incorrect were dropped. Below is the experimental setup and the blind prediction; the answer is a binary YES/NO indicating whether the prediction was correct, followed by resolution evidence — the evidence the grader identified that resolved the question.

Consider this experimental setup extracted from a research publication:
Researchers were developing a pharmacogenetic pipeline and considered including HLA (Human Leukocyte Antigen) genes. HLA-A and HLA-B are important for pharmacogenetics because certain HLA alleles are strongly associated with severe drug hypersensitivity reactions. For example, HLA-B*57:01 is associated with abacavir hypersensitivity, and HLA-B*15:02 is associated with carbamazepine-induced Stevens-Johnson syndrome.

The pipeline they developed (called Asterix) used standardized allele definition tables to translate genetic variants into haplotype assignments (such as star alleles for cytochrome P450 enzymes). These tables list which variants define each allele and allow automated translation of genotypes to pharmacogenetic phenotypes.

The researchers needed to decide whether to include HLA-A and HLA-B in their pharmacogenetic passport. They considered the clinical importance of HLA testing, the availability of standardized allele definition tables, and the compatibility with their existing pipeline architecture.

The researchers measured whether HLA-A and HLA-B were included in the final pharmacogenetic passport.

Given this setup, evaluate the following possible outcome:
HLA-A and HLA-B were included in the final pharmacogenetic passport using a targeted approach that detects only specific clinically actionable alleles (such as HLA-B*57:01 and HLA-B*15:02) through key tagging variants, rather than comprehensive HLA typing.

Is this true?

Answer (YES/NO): NO